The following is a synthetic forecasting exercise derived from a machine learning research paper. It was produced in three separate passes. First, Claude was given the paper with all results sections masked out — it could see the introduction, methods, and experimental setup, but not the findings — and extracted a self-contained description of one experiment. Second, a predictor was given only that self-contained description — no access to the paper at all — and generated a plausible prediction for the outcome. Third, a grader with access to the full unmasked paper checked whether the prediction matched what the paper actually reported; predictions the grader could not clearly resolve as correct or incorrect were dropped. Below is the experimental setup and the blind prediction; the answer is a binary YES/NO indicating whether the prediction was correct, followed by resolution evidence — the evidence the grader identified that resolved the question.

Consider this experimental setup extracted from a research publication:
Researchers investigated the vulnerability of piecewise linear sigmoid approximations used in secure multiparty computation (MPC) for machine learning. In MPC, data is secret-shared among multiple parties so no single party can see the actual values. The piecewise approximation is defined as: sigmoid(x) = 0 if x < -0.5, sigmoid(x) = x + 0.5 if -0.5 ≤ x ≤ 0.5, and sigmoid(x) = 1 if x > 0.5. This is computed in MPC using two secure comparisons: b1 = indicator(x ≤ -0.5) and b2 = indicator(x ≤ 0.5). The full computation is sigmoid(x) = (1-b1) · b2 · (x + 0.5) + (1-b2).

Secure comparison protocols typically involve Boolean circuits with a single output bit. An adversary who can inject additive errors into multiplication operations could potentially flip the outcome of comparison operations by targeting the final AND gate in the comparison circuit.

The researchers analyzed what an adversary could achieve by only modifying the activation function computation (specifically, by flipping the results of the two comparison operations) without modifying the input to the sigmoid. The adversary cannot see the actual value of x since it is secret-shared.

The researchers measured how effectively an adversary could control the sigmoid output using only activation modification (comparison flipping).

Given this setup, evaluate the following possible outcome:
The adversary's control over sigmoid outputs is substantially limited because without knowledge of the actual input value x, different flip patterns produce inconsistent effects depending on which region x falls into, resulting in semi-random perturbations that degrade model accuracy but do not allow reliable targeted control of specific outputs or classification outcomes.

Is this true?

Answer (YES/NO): YES